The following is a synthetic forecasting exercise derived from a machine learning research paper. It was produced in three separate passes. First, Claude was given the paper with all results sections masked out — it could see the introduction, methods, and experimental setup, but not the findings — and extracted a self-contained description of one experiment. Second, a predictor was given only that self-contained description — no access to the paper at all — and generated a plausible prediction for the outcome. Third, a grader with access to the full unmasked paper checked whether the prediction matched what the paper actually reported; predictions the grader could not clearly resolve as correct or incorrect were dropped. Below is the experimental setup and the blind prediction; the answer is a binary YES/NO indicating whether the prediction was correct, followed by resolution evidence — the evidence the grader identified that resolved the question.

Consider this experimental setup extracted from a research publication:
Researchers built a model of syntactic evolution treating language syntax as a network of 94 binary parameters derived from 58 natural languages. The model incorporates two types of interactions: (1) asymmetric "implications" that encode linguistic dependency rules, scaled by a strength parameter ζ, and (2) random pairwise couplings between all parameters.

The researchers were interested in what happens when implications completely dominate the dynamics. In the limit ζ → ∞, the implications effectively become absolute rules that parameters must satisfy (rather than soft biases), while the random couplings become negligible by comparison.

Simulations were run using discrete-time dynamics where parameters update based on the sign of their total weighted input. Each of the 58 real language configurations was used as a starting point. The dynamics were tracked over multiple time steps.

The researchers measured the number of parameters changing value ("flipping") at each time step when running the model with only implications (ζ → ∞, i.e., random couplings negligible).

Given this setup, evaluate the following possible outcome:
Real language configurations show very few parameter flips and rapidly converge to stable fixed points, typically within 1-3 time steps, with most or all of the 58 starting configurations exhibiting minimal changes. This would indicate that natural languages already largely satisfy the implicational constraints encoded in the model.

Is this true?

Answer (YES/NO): NO